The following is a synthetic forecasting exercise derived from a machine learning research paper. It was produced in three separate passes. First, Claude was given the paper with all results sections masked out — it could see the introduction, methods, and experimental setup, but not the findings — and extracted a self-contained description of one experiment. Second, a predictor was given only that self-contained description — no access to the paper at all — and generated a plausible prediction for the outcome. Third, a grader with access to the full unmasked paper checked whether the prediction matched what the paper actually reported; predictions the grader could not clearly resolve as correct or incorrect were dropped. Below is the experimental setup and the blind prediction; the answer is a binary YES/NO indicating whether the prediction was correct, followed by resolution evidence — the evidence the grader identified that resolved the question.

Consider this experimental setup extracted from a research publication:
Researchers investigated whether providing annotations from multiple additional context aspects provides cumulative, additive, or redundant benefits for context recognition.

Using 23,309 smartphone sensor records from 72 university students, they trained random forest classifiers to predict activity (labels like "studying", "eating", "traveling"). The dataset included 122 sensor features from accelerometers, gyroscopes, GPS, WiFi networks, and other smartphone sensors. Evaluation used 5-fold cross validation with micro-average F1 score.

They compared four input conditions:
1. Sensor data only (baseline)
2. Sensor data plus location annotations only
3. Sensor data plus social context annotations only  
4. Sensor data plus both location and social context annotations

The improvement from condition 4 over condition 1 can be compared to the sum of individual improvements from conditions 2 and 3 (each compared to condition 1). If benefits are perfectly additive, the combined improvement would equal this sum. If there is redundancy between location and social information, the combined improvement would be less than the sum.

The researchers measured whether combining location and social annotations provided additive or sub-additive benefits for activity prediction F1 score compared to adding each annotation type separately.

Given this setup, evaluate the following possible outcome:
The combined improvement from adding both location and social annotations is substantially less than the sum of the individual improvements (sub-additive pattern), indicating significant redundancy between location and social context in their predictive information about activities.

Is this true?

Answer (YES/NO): NO